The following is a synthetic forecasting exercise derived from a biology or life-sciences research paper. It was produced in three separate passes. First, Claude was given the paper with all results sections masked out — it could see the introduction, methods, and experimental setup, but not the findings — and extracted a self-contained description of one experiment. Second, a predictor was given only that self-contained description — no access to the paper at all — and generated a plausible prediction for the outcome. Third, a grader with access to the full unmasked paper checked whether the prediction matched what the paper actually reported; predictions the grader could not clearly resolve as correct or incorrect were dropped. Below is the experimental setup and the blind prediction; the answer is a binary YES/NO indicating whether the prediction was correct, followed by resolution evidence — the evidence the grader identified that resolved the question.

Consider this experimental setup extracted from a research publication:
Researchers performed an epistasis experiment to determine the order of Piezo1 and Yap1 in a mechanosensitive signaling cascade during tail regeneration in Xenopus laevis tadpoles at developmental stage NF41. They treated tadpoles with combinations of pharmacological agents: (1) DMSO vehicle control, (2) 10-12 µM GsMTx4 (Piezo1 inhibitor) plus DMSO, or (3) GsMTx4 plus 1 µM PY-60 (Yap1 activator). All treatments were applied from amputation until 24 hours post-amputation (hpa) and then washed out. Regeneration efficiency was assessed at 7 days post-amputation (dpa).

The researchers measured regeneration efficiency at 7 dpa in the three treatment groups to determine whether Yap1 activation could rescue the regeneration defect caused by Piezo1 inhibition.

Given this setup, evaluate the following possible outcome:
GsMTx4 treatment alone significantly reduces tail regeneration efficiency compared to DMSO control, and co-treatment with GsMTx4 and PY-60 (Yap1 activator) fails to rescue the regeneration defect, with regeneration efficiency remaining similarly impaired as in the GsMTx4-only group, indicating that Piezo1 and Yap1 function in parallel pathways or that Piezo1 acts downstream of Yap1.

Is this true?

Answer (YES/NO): NO